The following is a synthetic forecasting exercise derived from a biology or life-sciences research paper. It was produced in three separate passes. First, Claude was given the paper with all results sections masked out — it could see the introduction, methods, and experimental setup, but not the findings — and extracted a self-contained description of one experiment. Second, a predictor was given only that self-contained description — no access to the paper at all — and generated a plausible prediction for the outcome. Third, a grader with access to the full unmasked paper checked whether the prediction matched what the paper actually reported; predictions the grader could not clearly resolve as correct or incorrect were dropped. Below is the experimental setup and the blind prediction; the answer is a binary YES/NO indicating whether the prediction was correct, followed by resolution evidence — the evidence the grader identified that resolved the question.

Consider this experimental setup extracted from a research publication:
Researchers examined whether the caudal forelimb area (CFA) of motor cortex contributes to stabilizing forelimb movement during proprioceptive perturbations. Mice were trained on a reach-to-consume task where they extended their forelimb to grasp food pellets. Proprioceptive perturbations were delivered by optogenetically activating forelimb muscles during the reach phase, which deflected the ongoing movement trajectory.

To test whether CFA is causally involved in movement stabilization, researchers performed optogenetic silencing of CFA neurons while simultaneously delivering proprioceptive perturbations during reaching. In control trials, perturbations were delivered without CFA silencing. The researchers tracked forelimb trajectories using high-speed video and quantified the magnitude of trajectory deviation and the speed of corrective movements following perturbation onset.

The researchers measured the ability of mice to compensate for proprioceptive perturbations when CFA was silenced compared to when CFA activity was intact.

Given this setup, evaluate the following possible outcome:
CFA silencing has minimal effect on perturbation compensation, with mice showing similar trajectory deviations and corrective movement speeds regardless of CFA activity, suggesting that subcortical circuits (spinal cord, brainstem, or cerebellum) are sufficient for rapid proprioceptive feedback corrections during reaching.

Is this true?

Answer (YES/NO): NO